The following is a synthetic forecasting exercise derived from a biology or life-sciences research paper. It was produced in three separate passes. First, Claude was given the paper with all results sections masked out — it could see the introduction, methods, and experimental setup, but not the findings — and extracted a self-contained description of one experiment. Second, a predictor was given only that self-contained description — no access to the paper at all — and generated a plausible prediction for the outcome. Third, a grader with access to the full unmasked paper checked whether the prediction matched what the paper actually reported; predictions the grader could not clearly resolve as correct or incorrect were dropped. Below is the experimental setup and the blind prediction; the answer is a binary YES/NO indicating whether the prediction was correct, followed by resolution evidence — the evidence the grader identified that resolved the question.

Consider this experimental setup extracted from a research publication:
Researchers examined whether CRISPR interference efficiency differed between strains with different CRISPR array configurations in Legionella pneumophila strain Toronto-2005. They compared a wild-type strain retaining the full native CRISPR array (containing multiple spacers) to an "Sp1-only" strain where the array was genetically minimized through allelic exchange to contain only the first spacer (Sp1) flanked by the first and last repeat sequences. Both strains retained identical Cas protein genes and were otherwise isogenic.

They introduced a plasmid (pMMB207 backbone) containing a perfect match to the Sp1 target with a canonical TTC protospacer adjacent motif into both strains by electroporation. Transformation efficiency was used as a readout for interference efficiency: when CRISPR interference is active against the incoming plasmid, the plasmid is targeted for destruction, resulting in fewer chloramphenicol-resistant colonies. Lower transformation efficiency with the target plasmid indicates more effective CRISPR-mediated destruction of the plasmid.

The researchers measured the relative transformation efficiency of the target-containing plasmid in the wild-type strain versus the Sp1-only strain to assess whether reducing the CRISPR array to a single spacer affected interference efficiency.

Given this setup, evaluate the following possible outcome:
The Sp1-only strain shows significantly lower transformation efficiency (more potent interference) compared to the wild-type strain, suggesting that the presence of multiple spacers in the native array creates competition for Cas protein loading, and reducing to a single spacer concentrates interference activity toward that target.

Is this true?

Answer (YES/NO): YES